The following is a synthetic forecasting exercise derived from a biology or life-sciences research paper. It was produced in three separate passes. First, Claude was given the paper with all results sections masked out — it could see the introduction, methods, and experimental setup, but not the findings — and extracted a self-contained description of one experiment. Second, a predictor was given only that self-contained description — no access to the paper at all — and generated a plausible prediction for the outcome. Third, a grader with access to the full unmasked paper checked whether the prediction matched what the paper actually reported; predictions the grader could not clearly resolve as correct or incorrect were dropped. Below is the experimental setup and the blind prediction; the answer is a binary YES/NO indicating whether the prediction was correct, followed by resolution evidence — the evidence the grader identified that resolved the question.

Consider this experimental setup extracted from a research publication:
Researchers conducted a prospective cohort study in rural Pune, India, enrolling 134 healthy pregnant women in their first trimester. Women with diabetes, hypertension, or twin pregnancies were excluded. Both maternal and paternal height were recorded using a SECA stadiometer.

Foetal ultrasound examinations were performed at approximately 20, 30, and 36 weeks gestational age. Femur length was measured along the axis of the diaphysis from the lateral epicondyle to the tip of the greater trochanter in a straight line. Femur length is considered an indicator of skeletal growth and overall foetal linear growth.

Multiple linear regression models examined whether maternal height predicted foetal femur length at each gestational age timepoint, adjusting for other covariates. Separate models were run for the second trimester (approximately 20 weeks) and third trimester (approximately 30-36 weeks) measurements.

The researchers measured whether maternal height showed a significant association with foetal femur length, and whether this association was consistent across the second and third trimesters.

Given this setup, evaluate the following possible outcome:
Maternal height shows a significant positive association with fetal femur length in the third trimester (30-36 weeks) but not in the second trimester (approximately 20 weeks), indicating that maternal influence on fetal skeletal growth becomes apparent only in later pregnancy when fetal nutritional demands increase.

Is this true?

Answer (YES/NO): NO